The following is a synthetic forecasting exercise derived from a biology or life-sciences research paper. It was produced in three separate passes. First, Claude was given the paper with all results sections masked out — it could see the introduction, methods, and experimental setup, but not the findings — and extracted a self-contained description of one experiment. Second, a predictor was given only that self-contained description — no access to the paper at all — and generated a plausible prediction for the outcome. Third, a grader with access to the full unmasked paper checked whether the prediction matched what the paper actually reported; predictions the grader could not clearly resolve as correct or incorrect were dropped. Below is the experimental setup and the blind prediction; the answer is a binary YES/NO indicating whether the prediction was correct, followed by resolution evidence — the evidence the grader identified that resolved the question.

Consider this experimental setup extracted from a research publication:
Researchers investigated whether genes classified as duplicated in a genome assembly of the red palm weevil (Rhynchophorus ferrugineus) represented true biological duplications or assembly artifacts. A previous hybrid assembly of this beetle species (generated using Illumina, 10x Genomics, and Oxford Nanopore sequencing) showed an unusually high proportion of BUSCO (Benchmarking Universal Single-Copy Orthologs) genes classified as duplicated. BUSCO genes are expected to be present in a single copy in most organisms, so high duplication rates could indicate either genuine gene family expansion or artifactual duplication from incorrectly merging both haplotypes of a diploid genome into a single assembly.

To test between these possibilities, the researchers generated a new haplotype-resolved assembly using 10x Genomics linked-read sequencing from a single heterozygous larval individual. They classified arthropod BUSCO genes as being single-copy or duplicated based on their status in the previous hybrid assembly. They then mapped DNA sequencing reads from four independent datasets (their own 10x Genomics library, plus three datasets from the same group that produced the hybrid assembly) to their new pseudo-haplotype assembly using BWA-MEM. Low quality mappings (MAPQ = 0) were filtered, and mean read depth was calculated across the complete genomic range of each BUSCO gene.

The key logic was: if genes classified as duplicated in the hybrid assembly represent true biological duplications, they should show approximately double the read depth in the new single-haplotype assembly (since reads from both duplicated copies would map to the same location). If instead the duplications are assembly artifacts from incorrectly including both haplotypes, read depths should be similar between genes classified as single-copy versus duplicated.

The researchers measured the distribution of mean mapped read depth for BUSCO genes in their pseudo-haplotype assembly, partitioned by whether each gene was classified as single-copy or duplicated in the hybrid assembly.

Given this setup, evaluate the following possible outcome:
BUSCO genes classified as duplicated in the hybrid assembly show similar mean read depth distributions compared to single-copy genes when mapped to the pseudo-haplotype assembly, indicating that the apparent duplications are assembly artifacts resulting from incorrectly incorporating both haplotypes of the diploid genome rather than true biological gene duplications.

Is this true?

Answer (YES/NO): YES